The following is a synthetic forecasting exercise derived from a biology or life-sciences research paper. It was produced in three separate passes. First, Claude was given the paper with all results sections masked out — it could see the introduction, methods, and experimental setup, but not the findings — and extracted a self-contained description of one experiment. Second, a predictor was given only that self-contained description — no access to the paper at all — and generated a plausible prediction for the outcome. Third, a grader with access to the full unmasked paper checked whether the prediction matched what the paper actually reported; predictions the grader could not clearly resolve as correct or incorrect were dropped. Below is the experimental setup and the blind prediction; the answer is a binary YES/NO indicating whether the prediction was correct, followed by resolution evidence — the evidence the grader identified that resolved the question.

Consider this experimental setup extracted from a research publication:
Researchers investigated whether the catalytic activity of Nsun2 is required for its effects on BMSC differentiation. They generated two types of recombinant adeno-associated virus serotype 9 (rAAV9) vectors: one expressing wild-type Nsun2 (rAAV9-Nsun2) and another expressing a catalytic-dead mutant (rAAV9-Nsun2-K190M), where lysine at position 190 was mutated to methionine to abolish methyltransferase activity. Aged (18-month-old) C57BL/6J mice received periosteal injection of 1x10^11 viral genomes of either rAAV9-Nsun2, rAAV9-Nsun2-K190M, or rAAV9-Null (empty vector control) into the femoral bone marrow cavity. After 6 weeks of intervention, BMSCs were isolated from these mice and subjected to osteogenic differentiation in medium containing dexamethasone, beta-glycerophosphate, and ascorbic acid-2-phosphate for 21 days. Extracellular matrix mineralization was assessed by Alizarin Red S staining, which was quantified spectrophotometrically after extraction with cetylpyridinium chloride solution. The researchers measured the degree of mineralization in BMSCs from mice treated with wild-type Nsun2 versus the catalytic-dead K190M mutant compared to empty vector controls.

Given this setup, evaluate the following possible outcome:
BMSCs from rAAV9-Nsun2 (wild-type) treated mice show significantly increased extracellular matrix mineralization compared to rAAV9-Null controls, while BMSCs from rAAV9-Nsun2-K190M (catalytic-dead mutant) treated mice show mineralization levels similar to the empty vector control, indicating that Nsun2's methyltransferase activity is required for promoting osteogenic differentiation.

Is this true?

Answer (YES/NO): YES